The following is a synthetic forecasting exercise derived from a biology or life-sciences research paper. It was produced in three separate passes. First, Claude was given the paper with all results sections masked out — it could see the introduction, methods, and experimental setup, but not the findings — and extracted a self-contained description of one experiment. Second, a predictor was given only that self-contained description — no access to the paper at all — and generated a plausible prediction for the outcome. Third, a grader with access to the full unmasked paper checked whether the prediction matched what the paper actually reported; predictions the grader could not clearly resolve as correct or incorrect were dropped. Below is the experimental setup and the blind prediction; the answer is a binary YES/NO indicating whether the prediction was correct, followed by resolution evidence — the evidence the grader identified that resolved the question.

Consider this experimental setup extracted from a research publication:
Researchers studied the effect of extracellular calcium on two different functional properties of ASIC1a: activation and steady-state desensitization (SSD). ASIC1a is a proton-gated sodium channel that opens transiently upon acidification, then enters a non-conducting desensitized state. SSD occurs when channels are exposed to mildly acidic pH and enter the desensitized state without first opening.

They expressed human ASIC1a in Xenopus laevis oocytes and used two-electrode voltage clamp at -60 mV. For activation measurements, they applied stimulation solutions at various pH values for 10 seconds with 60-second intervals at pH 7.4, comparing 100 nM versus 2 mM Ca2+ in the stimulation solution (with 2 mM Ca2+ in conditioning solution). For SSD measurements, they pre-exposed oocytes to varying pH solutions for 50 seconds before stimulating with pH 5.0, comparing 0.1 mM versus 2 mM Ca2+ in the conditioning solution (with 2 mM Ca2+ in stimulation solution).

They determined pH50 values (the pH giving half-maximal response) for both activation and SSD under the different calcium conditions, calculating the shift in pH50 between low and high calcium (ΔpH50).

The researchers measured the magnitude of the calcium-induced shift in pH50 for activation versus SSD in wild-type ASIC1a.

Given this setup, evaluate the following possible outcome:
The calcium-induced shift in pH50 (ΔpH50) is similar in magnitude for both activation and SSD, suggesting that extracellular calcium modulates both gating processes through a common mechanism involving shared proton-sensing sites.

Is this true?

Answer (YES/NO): YES